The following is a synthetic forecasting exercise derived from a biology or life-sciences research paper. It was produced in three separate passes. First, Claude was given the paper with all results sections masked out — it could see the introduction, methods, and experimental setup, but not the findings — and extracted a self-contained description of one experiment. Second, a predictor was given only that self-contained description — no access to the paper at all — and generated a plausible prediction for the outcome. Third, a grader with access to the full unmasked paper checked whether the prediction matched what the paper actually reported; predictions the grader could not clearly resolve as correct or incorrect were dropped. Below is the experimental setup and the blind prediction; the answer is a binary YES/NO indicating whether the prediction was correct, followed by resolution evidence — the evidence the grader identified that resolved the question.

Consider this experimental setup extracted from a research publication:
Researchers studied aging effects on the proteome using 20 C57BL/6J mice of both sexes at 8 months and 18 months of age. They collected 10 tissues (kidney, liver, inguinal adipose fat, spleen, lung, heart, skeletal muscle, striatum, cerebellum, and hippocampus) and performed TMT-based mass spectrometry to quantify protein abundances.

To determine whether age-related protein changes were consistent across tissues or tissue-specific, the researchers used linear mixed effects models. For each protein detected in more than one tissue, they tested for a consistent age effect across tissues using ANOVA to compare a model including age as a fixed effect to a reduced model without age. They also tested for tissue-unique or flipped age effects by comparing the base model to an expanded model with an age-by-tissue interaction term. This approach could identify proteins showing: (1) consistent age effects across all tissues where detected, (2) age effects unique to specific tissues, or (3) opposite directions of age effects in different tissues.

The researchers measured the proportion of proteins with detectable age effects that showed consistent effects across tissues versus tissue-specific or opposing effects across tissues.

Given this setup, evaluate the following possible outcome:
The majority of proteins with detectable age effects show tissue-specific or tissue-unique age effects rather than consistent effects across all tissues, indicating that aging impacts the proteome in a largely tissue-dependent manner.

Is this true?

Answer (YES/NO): YES